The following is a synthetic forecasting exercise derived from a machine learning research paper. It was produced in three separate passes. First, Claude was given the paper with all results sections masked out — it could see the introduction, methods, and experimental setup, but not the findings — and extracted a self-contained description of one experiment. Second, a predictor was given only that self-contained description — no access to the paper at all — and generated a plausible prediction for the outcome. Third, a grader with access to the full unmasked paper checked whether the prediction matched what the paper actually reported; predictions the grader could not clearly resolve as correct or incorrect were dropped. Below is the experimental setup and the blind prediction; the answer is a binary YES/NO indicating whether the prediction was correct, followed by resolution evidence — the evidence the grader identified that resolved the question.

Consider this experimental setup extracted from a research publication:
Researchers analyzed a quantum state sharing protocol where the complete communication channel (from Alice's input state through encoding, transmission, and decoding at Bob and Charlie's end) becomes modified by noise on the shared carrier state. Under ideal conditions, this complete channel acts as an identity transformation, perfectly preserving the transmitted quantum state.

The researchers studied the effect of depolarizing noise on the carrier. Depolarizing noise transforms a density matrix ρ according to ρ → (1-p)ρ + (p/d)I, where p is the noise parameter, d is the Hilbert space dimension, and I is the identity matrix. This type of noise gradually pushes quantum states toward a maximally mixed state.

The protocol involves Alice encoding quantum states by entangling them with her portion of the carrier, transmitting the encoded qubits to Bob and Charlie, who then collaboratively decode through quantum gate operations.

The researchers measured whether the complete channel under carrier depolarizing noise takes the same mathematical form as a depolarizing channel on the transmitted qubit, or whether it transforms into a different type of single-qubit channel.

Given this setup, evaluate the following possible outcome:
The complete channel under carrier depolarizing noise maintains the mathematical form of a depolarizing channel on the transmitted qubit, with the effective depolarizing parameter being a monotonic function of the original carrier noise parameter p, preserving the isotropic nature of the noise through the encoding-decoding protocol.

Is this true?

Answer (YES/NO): NO